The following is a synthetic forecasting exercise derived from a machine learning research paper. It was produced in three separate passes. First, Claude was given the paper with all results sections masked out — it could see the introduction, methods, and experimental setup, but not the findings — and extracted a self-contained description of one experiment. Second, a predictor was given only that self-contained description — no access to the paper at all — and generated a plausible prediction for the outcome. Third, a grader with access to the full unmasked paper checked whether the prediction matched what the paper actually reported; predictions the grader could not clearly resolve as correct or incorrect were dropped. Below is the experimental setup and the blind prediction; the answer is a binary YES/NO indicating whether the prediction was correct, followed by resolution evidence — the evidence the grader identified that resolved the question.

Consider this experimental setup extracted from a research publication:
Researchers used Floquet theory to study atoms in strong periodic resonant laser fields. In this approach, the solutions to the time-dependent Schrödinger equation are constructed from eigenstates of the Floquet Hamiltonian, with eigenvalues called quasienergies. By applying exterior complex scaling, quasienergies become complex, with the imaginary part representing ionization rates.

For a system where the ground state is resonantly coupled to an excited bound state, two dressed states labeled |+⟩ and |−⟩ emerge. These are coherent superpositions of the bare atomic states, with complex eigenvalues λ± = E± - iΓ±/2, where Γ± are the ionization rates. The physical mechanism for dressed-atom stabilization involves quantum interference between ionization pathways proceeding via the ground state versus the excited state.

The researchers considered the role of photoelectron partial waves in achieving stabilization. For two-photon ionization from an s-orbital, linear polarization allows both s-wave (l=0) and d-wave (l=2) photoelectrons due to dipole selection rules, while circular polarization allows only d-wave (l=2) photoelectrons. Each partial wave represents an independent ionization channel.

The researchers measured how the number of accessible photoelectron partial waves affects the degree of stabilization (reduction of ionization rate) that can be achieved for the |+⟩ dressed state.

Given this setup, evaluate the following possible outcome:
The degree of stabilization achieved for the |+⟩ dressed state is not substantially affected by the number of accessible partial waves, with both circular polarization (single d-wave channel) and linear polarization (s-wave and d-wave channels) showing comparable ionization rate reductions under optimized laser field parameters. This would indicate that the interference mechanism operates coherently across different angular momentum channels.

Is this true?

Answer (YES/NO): NO